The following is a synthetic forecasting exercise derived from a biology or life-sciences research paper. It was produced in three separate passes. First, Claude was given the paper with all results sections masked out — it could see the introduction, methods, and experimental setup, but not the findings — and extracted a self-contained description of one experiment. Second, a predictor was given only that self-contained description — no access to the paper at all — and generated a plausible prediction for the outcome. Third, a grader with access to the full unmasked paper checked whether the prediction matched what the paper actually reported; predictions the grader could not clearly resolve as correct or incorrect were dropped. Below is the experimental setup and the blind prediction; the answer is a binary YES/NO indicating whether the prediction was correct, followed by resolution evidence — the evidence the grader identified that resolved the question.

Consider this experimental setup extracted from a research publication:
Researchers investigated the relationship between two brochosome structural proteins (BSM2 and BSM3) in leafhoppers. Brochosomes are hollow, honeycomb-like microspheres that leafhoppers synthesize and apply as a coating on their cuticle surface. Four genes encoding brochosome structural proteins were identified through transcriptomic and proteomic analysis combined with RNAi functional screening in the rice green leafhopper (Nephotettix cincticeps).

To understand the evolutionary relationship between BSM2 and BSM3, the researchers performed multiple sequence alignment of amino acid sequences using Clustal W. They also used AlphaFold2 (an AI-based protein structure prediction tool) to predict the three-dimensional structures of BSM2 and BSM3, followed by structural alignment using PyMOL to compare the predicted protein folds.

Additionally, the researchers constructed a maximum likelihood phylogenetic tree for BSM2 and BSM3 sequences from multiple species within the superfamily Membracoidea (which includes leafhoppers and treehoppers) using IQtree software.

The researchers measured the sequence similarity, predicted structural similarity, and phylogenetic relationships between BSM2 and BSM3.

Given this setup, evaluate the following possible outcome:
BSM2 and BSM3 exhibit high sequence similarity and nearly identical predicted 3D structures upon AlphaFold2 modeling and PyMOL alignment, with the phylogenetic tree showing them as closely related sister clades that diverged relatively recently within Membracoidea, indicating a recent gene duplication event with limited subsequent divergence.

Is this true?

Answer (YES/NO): NO